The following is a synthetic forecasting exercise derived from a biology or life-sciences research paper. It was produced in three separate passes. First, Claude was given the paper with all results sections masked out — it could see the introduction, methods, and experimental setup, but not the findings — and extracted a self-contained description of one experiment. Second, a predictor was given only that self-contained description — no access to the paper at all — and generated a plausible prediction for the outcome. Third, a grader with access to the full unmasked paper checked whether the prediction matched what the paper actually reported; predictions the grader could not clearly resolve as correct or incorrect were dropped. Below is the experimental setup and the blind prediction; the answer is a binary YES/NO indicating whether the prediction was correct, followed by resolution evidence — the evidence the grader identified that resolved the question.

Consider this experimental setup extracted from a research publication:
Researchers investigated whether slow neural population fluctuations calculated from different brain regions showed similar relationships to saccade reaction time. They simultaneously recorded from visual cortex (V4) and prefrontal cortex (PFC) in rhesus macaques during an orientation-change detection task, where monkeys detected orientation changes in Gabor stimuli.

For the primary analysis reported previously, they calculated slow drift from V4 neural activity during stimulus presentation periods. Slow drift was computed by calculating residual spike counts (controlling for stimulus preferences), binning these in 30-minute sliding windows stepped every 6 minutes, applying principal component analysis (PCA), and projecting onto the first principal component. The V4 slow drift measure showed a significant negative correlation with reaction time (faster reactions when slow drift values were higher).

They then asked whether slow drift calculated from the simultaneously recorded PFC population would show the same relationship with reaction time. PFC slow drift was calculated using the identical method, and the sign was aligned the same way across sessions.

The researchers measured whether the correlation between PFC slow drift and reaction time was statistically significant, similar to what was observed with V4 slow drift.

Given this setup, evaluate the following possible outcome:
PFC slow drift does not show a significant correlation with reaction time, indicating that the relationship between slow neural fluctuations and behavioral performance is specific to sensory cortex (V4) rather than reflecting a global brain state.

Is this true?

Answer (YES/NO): NO